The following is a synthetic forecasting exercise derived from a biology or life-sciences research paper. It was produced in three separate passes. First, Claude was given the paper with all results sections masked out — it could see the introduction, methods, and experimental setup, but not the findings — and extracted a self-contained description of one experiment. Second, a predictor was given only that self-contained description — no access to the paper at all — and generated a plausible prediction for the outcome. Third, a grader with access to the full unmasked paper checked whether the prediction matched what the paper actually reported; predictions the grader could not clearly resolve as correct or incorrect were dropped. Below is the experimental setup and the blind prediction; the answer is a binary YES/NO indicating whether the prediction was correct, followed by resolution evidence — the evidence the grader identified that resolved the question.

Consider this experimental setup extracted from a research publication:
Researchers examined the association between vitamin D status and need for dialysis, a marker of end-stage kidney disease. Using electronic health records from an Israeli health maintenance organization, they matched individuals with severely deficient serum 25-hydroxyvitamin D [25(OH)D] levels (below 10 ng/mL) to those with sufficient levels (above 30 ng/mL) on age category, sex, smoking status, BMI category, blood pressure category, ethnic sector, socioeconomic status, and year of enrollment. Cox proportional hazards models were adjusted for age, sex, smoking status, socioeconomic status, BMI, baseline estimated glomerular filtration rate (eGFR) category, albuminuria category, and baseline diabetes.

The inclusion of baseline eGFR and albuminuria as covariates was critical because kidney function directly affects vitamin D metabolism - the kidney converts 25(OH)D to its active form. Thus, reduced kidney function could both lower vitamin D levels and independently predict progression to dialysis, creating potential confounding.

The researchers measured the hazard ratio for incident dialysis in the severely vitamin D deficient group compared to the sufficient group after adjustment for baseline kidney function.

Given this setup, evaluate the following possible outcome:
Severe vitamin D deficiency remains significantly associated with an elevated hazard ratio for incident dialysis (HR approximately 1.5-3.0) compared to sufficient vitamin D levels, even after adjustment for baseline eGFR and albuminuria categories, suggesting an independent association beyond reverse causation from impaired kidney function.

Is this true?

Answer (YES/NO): YES